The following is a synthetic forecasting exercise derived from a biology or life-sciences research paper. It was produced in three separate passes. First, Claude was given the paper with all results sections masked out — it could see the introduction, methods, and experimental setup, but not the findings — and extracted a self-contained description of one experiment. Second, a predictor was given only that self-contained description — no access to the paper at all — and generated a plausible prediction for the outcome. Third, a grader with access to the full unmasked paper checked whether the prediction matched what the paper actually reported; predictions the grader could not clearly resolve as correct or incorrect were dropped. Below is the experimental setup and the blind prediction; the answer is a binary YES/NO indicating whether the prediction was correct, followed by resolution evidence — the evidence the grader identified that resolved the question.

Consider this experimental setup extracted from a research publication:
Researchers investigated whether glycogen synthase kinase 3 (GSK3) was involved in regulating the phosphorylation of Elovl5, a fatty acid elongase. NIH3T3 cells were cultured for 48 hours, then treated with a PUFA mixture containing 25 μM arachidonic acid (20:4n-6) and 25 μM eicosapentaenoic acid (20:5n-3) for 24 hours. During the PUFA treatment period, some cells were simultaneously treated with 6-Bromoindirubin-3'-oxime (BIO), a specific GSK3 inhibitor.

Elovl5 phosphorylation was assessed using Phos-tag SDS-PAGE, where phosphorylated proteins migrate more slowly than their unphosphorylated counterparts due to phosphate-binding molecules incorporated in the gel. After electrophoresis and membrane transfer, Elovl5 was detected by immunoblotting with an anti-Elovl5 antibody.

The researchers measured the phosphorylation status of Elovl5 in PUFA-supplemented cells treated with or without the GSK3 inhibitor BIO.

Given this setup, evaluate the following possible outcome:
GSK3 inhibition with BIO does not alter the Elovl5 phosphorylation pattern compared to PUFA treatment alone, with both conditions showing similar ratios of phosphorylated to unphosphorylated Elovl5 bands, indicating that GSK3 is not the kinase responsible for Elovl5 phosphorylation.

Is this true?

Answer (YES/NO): NO